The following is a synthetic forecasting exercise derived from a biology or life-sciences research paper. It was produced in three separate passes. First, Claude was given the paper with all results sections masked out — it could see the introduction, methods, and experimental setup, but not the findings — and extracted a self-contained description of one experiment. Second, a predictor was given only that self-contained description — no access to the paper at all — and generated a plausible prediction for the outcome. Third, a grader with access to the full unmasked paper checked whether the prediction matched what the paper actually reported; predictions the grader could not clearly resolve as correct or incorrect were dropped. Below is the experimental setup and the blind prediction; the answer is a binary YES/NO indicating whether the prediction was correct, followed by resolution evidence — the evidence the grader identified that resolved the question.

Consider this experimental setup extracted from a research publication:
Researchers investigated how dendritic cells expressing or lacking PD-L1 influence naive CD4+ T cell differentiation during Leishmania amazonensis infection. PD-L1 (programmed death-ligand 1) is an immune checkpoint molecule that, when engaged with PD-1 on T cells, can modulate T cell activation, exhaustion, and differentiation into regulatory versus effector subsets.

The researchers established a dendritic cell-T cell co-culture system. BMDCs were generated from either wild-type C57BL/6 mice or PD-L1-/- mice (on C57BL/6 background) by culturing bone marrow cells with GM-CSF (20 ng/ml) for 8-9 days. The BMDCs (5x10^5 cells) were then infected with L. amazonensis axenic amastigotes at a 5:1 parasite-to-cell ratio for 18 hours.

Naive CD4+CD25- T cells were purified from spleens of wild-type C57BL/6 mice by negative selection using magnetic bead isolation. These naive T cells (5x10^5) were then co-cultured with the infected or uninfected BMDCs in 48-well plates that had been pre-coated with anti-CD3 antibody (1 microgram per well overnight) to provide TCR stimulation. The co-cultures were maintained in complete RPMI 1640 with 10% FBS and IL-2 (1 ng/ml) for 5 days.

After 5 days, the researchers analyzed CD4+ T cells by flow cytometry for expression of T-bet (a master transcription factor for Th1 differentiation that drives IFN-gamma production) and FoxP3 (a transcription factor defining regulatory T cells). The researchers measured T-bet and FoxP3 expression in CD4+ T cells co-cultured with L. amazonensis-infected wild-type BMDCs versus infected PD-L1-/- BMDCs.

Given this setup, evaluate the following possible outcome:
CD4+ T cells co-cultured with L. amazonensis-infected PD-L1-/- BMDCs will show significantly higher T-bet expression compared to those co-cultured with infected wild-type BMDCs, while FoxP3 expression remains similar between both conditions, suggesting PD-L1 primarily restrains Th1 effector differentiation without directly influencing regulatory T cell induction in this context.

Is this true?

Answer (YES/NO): NO